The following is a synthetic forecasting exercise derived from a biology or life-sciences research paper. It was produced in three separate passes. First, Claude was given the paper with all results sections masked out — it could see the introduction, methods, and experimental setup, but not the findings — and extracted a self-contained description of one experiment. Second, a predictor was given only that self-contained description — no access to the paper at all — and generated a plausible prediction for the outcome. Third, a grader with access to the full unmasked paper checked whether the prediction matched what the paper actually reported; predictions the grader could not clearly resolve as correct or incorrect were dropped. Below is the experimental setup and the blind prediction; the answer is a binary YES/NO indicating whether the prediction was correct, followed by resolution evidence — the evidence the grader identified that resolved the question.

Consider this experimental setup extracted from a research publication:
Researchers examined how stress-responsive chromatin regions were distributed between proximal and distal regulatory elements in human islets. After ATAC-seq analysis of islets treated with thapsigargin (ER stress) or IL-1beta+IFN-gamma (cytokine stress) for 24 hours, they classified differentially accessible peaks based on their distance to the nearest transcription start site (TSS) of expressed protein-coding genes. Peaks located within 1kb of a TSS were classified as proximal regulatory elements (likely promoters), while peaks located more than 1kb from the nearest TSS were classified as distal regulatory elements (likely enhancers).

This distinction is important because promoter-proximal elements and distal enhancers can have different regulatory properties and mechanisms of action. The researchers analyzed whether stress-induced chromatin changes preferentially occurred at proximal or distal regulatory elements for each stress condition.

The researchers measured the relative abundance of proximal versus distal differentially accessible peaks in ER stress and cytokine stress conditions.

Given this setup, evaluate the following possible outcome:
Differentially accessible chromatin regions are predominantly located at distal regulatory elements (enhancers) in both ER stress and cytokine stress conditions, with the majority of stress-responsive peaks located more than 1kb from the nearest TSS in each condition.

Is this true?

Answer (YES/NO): YES